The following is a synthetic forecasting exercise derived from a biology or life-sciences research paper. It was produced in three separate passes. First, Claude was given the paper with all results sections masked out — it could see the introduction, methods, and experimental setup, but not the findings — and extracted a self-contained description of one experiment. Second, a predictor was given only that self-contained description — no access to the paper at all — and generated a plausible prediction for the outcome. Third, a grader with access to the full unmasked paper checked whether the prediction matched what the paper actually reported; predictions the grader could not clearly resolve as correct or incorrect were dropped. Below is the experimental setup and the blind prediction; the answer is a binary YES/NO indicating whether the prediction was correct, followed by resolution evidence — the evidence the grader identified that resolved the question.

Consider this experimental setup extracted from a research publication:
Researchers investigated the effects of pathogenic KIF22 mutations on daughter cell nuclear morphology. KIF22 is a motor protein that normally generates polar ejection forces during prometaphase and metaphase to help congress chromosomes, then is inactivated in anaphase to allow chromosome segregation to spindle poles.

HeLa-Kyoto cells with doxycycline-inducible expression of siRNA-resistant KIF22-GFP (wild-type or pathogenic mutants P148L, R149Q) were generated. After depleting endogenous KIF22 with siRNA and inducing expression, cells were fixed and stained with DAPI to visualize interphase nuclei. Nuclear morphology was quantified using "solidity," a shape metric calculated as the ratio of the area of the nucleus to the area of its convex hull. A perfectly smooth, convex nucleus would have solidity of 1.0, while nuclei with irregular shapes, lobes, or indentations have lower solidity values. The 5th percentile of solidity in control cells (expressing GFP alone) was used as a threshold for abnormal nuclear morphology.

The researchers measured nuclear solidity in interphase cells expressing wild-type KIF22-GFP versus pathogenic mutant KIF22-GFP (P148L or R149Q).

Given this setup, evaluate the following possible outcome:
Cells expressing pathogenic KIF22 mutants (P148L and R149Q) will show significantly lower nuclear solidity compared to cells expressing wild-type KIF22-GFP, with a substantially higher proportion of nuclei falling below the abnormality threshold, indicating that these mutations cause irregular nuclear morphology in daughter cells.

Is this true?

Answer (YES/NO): YES